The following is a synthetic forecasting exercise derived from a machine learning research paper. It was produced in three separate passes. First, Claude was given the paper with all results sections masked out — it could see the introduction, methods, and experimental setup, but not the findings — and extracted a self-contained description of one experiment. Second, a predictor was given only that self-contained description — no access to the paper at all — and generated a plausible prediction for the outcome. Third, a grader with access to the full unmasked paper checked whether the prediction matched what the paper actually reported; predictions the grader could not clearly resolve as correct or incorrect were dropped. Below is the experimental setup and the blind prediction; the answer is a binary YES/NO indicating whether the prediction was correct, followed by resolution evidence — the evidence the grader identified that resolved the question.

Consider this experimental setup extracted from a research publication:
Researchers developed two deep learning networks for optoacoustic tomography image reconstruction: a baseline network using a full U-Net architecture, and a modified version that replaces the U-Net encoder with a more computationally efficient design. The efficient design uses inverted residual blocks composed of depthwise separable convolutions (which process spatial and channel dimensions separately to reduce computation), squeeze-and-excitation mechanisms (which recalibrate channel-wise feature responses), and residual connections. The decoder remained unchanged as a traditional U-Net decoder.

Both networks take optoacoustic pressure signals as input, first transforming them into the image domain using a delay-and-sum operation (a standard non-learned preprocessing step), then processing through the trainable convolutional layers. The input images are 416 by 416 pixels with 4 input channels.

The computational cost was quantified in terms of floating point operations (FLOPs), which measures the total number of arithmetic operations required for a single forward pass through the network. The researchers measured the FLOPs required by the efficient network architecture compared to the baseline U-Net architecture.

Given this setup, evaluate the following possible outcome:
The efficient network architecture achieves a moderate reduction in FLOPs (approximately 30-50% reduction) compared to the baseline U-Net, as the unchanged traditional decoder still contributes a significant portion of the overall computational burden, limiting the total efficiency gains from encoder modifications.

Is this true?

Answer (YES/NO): NO